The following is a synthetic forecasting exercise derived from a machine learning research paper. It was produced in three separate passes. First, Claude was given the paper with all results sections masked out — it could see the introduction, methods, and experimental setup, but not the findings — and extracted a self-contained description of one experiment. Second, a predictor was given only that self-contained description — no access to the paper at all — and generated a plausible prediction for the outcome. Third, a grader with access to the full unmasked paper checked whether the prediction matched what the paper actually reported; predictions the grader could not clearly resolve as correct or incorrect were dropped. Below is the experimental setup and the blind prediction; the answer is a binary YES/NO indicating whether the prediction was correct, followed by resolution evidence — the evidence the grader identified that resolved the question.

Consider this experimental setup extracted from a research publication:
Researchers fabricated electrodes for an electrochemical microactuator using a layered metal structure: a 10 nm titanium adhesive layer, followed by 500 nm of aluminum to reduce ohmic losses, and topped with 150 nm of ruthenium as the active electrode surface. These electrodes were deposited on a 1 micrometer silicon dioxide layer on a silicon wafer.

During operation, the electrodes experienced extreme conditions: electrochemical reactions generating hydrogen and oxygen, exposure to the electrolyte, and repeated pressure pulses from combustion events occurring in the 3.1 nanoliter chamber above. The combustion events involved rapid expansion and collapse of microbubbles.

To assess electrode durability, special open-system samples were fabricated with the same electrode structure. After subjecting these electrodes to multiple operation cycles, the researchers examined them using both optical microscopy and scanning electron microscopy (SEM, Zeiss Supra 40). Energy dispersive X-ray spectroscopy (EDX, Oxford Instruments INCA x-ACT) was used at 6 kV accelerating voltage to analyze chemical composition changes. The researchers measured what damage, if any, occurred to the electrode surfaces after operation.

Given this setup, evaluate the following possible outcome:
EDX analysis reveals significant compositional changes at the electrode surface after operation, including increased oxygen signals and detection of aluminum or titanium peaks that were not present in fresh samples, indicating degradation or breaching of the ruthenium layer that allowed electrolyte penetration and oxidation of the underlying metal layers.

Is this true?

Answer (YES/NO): NO